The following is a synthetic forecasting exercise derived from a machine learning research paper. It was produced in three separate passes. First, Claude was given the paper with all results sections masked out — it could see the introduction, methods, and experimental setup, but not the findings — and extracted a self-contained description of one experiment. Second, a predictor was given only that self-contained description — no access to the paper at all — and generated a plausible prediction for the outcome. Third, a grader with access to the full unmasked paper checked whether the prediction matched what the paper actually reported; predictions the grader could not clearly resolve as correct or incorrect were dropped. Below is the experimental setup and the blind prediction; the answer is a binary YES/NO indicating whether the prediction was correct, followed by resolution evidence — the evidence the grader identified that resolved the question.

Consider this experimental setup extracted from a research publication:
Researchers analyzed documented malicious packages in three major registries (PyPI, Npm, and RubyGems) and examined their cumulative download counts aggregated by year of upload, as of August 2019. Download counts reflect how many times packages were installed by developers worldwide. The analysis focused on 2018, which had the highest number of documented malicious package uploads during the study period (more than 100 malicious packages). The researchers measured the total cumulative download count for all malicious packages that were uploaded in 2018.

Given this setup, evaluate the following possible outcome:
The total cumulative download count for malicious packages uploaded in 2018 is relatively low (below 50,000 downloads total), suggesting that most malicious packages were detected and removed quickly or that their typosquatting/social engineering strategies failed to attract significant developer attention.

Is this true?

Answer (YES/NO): NO